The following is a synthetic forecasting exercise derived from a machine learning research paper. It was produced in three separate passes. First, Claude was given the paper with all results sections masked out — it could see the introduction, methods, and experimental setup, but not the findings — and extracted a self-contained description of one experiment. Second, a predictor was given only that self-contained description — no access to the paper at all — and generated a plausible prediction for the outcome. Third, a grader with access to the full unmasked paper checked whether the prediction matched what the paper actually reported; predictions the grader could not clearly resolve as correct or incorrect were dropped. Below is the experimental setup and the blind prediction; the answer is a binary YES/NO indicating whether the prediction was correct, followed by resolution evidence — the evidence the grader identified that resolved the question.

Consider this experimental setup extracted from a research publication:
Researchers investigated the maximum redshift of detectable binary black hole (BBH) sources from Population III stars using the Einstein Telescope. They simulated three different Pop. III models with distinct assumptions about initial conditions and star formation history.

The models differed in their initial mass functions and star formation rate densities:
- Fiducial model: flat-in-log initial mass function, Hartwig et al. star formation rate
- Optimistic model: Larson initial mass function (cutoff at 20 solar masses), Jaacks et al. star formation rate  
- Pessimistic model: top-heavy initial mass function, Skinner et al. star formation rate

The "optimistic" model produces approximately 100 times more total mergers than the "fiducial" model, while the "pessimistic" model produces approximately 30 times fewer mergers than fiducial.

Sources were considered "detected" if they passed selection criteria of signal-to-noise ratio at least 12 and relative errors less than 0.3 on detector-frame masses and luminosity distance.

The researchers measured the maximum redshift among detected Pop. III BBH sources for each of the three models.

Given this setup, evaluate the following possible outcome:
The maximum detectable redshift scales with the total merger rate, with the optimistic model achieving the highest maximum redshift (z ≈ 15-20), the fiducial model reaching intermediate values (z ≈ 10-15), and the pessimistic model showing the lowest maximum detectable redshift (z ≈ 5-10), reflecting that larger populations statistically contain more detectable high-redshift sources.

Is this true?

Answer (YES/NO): NO